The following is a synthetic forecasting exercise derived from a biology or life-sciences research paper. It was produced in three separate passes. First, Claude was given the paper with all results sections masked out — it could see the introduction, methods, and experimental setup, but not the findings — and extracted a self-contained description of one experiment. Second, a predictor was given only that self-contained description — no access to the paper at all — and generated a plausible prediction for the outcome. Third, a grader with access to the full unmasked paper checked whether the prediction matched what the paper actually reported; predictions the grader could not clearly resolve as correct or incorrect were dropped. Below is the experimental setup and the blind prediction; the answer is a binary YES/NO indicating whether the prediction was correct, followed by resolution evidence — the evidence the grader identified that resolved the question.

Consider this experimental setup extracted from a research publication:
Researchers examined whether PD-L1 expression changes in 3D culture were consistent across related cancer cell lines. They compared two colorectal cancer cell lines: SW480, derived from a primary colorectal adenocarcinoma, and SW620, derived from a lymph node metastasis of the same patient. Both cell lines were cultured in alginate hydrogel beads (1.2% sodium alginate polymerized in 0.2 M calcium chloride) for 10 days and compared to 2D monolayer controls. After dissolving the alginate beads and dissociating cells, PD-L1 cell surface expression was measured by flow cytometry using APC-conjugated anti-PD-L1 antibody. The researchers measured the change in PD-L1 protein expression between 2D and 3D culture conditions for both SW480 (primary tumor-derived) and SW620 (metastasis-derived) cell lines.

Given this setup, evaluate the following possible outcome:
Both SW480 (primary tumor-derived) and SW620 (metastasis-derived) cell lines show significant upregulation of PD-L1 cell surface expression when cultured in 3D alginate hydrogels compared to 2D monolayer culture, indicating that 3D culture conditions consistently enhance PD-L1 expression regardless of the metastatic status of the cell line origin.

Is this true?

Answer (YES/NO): NO